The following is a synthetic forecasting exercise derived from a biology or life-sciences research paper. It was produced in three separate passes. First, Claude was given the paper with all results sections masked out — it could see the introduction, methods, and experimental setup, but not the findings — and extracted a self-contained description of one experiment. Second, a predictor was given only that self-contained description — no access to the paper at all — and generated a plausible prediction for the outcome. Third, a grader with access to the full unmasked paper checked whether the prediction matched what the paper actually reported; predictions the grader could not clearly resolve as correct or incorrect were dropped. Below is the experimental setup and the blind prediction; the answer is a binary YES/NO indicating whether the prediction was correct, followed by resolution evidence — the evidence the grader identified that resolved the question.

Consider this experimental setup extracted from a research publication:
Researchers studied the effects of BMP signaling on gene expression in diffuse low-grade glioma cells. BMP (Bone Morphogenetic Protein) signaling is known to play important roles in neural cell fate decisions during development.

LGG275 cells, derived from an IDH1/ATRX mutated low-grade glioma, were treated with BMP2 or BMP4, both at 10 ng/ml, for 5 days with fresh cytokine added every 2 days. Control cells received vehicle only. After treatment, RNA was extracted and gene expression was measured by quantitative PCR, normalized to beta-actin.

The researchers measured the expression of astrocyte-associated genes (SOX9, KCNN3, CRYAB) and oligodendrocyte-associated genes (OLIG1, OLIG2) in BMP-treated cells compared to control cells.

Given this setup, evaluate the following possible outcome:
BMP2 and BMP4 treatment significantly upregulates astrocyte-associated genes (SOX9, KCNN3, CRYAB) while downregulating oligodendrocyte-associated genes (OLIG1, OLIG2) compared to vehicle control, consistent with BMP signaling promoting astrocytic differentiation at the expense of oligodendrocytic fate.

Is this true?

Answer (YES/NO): NO